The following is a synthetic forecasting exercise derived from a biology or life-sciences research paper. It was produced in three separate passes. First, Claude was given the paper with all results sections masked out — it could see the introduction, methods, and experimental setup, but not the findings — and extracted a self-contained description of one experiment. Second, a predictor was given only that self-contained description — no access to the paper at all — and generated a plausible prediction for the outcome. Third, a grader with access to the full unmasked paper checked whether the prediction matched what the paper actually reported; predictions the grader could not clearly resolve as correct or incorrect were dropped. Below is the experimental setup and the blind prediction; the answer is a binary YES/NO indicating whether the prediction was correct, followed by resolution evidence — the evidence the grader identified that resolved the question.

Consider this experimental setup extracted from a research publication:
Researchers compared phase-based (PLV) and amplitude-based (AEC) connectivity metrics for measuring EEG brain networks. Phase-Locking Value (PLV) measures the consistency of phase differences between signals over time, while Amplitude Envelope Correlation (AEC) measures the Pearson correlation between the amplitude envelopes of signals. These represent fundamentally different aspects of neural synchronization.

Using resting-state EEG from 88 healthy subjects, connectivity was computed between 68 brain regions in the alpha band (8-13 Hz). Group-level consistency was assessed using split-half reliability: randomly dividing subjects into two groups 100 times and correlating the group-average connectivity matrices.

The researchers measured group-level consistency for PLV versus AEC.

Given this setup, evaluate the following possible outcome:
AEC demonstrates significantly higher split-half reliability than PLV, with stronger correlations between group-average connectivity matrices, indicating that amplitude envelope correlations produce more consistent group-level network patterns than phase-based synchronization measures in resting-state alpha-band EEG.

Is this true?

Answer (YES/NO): NO